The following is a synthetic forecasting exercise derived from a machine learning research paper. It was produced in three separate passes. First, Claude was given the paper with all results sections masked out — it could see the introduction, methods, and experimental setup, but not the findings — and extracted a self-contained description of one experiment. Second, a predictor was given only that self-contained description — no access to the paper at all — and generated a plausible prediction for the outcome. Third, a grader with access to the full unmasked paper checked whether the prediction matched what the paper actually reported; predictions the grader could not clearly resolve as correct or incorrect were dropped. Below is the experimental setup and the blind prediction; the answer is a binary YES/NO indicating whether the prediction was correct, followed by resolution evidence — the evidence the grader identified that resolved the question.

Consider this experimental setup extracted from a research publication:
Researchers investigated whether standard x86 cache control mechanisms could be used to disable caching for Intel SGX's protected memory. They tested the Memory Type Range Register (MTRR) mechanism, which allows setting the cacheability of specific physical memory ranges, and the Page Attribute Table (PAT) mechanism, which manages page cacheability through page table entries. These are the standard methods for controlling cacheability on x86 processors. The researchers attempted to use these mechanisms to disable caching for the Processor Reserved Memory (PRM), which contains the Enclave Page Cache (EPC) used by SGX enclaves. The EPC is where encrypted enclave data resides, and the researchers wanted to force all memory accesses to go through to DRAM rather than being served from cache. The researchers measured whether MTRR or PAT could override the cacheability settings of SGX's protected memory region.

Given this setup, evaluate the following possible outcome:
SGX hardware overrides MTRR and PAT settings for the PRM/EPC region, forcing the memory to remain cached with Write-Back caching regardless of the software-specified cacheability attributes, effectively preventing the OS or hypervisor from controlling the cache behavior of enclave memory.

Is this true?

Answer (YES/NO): YES